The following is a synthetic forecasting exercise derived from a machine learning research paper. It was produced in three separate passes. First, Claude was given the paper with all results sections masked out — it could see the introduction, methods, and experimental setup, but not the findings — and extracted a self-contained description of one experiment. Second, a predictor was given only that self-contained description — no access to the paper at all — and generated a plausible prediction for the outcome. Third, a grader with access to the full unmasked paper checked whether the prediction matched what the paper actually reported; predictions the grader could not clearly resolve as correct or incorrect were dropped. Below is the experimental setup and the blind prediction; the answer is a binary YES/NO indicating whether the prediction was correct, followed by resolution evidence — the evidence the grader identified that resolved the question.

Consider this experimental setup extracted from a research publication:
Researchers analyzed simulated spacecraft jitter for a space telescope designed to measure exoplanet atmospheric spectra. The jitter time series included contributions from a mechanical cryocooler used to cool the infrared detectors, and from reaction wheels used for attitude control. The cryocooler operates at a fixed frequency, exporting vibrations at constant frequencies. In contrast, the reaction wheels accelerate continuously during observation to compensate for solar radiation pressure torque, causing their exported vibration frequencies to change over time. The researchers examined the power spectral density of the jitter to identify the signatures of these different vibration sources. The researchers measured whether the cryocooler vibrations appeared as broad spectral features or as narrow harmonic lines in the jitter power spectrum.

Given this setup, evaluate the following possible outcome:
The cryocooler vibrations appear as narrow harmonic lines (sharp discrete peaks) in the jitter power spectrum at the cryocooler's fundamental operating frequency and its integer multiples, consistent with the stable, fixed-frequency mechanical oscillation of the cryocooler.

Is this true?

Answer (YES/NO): YES